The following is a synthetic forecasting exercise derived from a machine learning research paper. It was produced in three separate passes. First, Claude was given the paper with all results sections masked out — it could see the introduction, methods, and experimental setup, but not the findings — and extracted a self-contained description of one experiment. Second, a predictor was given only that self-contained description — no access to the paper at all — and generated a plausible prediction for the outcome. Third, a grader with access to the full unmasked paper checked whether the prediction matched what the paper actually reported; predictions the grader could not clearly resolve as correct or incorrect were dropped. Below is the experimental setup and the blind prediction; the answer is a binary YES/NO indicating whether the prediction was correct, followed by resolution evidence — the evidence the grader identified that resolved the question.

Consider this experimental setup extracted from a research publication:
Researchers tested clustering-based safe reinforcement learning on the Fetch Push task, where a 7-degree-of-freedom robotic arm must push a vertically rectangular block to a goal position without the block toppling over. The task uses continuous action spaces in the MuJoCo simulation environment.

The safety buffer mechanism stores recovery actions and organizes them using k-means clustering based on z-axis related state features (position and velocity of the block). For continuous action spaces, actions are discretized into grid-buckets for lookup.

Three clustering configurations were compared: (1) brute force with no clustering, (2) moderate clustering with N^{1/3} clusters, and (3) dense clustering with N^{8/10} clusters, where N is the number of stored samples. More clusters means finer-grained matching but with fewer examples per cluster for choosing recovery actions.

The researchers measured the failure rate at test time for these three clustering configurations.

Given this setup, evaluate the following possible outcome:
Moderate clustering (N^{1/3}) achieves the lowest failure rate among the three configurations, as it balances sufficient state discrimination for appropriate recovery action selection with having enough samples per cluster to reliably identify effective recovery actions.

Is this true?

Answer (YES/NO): NO